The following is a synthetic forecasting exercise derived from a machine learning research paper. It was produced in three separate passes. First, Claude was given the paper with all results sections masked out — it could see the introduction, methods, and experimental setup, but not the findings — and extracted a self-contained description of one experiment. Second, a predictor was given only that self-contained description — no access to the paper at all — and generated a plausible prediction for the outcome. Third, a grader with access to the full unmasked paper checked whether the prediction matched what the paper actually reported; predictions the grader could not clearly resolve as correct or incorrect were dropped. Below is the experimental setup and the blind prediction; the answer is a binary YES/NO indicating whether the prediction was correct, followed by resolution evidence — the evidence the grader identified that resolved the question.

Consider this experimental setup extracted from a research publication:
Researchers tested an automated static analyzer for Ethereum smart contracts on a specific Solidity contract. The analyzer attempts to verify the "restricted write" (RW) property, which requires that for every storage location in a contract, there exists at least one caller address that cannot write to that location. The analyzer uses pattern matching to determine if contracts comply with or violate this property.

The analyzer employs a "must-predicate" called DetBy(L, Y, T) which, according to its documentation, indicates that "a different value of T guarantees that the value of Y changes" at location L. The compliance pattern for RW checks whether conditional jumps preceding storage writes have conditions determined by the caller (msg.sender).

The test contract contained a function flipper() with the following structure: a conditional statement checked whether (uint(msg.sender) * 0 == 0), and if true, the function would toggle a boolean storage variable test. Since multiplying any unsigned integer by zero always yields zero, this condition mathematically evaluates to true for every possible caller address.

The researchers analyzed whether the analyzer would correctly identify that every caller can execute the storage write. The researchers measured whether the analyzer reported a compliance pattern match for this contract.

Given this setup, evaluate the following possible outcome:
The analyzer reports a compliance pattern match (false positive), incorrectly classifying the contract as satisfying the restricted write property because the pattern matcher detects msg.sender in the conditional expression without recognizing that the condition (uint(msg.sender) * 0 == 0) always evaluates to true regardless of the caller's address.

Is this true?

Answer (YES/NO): YES